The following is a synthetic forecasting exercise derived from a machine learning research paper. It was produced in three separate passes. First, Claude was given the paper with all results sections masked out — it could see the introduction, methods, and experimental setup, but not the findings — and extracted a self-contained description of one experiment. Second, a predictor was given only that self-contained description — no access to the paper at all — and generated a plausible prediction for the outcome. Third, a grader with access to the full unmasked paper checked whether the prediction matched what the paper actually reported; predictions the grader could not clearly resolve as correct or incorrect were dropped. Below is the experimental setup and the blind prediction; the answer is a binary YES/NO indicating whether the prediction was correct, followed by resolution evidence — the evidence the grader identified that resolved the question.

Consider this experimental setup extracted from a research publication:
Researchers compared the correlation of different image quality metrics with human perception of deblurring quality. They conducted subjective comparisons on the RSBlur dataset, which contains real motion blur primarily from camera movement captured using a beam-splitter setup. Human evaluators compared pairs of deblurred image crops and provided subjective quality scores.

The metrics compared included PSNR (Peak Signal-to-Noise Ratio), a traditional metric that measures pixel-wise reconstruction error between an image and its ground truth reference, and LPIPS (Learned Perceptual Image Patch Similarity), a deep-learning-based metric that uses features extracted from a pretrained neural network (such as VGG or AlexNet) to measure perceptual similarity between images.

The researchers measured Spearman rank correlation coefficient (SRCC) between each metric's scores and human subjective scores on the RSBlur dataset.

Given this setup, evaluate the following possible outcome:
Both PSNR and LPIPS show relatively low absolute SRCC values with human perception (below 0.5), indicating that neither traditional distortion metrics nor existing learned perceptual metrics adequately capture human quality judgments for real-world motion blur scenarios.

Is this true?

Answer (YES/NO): NO